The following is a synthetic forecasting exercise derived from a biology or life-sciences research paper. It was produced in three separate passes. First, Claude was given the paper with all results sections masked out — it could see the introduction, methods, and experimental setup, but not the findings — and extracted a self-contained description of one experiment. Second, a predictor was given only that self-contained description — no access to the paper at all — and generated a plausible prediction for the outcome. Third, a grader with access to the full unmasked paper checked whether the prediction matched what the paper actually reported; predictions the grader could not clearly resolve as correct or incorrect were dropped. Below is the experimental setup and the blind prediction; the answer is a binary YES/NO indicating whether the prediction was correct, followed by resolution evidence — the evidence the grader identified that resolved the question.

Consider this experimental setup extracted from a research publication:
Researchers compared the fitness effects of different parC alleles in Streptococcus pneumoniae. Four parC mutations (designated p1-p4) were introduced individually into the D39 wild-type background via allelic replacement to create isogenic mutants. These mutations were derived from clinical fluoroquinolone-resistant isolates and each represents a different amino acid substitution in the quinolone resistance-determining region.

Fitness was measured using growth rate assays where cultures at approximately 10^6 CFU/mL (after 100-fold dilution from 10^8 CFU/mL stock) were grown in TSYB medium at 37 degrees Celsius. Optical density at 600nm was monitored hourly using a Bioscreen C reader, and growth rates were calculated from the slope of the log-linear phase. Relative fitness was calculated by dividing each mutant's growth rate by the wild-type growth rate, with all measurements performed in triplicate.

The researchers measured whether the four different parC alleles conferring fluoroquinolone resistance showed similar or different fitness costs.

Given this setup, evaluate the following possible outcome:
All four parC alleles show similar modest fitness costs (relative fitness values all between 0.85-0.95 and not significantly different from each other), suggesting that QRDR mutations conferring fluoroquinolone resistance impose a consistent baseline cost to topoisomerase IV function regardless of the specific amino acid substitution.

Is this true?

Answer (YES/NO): NO